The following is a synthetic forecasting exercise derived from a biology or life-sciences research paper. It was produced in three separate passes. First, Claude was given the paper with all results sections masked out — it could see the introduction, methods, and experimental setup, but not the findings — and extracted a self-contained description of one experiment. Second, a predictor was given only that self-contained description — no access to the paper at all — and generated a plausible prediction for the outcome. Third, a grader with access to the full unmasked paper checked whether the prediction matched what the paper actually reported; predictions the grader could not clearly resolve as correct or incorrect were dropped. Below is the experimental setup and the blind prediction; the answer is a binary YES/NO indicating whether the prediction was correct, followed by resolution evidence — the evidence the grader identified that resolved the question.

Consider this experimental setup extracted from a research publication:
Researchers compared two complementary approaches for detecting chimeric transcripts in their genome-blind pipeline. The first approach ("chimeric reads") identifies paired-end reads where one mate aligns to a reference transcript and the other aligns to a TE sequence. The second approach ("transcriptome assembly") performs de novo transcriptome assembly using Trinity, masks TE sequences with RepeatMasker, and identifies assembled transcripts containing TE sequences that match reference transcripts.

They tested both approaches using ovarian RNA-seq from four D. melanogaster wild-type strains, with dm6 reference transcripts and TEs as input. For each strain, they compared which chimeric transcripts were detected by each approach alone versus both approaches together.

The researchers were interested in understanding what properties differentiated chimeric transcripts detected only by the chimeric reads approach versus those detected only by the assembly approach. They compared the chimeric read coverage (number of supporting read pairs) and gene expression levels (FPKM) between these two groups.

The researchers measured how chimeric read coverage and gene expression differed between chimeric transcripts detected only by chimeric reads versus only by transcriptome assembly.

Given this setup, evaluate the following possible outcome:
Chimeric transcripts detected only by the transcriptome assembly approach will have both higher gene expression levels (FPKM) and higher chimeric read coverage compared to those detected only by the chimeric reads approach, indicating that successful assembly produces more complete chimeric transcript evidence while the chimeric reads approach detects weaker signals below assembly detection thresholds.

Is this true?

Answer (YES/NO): NO